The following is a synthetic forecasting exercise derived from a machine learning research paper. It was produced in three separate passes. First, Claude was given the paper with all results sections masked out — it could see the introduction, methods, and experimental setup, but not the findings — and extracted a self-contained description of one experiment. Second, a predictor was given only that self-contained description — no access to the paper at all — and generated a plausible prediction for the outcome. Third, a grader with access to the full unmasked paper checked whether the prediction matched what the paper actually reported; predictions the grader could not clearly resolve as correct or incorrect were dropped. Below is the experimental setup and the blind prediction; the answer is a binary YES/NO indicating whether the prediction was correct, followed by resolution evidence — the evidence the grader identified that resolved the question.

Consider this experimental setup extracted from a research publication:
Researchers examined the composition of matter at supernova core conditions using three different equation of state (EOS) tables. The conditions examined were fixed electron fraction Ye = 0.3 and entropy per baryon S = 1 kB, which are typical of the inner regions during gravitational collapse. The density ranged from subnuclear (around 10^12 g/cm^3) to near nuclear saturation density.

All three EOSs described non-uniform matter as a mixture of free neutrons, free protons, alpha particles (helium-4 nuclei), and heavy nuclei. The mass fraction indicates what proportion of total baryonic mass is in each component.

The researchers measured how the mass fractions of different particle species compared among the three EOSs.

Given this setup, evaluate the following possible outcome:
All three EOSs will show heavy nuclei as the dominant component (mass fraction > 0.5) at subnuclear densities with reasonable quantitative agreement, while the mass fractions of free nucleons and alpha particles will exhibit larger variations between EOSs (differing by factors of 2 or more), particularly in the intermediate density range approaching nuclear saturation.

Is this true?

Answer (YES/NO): NO